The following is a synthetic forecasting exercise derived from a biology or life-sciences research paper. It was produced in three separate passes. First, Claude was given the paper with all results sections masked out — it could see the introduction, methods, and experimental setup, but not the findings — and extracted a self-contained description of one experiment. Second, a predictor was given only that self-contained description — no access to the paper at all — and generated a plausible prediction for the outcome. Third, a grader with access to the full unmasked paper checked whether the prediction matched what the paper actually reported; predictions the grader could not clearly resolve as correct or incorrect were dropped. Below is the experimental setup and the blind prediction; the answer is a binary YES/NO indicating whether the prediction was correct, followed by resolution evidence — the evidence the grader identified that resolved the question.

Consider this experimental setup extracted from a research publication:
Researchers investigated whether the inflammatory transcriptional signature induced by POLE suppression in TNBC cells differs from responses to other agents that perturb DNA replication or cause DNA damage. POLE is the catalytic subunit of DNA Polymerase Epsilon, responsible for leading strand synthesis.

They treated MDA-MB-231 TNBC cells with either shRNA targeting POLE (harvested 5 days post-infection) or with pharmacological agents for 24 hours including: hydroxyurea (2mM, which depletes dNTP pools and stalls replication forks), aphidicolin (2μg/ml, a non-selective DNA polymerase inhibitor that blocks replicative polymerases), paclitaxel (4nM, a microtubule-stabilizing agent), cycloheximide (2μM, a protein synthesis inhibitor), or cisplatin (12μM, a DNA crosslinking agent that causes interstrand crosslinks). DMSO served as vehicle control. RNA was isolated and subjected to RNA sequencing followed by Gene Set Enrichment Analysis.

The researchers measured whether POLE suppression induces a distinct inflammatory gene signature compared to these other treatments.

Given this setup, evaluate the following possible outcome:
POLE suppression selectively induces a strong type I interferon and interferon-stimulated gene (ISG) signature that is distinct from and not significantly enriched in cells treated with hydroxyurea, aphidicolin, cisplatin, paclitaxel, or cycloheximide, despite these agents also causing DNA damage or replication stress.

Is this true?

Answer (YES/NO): NO